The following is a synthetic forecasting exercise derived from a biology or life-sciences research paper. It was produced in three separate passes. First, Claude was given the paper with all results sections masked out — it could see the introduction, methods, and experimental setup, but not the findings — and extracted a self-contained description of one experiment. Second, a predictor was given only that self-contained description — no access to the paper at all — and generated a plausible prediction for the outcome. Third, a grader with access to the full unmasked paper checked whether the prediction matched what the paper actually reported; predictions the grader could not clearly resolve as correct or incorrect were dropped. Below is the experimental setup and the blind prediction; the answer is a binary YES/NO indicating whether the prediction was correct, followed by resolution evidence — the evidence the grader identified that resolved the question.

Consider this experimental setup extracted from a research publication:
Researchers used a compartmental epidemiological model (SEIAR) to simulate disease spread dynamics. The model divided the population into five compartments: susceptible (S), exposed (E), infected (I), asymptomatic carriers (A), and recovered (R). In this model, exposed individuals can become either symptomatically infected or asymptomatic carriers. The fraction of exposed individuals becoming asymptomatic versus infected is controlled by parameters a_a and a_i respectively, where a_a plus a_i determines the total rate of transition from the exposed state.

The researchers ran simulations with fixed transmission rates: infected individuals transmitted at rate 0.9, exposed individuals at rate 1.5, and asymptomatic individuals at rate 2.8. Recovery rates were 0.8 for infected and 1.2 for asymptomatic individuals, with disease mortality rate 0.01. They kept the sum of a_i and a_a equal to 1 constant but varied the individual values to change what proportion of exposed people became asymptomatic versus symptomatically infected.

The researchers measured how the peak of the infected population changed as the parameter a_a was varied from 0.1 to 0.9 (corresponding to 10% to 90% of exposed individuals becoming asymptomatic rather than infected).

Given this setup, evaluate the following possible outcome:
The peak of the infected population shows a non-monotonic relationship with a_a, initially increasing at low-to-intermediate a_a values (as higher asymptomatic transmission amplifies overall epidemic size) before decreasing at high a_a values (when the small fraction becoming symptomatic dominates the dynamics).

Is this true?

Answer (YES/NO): NO